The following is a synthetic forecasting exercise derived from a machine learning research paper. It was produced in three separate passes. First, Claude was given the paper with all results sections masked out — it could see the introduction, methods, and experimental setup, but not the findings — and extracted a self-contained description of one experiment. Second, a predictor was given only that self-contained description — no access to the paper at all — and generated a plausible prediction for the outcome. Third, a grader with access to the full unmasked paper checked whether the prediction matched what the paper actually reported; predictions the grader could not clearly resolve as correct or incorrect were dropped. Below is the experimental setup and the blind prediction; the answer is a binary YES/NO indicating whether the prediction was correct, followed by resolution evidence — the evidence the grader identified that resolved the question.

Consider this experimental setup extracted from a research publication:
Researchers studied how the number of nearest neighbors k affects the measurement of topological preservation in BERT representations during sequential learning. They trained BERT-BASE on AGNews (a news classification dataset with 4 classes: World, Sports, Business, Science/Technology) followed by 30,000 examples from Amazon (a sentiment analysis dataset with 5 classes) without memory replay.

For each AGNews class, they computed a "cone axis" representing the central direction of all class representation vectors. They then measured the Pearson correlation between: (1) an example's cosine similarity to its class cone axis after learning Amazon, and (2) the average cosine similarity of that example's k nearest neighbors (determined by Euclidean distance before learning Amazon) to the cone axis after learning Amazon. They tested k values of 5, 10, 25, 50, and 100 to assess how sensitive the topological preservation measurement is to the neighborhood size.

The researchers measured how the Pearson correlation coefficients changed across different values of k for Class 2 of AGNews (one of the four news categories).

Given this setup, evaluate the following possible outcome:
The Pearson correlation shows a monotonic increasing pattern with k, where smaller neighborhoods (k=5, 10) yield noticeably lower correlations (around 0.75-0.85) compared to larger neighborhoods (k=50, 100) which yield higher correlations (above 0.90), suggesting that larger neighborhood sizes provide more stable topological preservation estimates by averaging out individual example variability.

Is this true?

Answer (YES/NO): NO